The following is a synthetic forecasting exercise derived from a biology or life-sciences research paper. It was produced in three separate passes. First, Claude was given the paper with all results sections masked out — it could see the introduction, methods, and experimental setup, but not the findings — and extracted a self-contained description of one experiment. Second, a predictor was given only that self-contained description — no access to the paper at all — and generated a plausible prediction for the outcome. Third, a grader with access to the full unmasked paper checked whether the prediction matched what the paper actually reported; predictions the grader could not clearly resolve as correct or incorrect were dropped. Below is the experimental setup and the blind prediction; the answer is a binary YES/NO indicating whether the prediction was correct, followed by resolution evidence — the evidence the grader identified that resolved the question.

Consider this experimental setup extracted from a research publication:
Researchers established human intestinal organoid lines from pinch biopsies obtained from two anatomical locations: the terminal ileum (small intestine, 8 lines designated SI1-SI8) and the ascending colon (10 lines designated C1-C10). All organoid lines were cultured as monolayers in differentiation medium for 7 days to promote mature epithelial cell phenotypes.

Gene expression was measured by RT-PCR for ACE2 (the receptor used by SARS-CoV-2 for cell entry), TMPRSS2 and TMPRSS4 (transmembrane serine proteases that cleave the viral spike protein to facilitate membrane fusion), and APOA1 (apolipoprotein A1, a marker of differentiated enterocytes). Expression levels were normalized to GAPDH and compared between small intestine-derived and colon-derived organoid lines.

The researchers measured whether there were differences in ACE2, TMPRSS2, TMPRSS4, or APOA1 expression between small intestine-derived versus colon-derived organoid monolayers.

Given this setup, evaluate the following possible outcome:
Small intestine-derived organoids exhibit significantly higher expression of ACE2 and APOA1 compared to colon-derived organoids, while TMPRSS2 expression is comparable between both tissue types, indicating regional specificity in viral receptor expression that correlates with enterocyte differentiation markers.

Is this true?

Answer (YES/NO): NO